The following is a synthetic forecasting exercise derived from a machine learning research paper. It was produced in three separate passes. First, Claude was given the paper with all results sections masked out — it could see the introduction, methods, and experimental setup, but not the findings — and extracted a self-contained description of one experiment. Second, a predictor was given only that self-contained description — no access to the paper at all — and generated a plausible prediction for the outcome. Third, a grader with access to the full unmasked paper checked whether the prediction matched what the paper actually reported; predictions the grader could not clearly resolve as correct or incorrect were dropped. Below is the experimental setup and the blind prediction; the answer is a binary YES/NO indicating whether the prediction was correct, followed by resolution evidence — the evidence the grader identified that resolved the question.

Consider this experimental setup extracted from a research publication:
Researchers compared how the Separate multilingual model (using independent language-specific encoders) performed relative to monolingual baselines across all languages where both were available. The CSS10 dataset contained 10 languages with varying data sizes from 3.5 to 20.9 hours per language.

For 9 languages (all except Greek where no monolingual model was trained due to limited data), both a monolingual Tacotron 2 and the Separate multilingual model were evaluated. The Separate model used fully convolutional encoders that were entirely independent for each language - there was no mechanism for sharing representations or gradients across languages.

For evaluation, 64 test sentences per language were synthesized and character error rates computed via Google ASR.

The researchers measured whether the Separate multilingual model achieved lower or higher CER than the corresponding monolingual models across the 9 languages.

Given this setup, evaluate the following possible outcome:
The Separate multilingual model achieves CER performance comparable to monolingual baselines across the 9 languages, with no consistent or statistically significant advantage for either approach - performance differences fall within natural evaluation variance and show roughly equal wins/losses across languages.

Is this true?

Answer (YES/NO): NO